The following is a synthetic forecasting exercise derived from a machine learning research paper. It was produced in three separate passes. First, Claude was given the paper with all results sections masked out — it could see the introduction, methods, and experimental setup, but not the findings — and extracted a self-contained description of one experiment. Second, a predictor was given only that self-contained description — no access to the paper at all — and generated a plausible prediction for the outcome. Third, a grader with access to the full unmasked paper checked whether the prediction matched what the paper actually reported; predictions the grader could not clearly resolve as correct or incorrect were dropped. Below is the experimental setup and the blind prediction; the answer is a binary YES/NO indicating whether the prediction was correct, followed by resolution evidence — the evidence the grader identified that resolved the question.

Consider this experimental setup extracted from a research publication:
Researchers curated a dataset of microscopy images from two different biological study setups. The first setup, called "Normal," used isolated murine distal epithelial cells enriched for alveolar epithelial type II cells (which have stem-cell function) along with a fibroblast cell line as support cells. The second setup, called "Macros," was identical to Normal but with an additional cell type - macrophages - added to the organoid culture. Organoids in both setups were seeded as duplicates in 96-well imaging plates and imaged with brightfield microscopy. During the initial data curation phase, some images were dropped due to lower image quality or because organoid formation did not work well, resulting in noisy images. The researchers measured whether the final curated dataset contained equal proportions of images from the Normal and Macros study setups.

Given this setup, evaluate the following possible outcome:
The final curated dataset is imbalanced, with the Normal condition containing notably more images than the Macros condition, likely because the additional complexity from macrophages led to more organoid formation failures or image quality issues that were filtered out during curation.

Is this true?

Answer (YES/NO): YES